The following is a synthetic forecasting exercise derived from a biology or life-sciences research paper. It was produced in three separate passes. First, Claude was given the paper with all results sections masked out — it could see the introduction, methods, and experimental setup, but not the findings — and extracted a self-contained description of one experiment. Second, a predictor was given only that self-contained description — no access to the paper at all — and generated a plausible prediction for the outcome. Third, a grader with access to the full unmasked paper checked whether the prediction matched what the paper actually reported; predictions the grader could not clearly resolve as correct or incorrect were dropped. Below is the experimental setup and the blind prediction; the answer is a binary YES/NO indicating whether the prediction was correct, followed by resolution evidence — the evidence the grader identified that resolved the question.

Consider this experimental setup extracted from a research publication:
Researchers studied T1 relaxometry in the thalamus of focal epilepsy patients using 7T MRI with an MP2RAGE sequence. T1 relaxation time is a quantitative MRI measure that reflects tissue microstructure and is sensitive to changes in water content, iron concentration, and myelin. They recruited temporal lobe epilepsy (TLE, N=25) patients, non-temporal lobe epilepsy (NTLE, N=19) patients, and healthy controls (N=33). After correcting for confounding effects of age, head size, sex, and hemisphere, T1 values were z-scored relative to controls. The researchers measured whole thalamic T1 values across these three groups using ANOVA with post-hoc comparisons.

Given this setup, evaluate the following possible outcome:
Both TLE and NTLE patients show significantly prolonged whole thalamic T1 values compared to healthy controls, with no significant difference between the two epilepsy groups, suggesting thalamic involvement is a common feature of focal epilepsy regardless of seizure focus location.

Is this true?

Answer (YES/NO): NO